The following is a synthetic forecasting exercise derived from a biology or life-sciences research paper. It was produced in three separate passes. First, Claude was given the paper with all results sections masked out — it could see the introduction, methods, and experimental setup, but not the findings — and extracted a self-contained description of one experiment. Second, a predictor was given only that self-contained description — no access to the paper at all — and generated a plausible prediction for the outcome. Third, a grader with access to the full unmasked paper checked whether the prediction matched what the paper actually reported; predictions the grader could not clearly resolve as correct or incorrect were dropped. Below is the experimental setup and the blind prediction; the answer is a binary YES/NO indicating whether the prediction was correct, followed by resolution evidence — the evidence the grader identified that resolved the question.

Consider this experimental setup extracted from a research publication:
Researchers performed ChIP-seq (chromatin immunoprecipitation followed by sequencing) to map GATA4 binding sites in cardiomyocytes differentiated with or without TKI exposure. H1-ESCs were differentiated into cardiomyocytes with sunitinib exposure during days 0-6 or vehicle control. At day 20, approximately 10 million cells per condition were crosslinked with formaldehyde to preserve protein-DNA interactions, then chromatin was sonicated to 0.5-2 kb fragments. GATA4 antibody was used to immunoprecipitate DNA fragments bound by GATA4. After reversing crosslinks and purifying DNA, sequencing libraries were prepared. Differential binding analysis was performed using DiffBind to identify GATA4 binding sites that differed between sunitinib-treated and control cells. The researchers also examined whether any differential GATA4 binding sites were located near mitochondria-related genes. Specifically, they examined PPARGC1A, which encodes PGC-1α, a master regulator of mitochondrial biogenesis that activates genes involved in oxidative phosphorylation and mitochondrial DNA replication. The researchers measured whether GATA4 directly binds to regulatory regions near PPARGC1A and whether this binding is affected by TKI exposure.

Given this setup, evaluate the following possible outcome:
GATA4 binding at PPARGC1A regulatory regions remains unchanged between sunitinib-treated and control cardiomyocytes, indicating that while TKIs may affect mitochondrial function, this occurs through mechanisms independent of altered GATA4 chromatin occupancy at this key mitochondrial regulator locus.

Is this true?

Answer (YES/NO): NO